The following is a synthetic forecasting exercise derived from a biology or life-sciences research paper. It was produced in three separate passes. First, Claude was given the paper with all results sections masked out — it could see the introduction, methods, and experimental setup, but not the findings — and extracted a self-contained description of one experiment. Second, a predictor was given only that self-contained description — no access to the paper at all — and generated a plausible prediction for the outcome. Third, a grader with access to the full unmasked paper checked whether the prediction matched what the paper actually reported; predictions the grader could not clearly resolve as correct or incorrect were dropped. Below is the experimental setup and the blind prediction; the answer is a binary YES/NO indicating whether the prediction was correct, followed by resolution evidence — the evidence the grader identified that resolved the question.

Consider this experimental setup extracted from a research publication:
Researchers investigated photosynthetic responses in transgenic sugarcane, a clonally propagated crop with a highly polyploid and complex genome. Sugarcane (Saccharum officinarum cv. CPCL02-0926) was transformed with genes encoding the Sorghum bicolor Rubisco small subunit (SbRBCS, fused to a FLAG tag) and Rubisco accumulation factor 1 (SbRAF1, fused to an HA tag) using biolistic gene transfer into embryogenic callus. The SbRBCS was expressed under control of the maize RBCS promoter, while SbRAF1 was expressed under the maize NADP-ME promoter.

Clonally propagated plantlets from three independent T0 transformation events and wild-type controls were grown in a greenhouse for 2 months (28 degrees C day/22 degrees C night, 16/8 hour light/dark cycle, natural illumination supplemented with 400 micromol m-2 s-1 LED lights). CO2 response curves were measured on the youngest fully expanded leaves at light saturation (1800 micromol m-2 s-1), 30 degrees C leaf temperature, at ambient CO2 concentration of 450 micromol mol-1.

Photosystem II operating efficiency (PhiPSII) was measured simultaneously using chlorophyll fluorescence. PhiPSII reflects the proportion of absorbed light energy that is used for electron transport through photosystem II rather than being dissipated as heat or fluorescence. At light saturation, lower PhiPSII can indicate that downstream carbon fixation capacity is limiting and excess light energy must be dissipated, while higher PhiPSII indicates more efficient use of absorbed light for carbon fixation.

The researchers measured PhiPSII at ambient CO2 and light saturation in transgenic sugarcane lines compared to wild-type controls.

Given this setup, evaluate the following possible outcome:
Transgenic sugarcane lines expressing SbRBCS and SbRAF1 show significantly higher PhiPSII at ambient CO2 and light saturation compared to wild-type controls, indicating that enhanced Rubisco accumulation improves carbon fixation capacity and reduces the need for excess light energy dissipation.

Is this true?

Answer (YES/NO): NO